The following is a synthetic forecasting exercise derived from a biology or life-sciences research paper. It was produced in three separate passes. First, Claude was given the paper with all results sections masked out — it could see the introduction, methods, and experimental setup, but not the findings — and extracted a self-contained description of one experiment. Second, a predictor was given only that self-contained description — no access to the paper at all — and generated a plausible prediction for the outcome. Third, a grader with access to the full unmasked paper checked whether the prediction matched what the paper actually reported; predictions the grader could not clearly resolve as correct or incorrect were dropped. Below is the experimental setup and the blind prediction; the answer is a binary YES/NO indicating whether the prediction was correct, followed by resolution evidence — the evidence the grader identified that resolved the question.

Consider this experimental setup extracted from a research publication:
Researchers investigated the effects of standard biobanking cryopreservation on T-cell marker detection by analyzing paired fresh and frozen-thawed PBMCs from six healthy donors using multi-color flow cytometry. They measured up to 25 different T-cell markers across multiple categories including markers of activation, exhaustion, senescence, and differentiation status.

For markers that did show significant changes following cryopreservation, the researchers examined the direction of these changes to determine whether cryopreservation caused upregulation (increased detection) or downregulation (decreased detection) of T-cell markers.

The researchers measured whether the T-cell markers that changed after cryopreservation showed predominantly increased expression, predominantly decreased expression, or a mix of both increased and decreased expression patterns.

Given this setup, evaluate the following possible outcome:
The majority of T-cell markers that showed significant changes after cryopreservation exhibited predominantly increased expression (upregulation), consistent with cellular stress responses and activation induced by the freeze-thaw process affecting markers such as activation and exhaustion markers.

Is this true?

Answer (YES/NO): NO